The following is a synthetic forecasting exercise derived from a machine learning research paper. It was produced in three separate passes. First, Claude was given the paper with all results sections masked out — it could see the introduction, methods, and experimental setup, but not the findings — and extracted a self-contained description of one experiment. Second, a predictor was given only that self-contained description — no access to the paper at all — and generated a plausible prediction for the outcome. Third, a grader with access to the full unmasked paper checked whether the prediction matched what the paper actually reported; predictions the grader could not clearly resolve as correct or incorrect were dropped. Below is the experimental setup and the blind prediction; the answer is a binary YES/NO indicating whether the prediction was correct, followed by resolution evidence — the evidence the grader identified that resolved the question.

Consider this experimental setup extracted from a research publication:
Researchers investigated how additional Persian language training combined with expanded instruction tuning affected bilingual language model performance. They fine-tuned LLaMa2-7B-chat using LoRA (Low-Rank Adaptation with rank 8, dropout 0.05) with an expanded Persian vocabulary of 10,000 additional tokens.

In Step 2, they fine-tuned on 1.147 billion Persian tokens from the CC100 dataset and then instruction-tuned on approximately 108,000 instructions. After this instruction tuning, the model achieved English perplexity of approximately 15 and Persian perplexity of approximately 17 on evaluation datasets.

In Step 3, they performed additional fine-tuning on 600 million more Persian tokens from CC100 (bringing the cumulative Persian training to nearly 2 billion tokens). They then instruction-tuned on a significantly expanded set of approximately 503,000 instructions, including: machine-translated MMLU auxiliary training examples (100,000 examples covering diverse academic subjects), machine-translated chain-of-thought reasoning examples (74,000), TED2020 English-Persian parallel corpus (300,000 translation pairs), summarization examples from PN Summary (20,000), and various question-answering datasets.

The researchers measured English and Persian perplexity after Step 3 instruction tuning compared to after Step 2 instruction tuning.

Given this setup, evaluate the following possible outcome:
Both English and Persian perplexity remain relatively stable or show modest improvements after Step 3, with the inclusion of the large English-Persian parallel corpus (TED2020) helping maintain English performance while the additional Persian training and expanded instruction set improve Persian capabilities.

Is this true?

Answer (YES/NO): YES